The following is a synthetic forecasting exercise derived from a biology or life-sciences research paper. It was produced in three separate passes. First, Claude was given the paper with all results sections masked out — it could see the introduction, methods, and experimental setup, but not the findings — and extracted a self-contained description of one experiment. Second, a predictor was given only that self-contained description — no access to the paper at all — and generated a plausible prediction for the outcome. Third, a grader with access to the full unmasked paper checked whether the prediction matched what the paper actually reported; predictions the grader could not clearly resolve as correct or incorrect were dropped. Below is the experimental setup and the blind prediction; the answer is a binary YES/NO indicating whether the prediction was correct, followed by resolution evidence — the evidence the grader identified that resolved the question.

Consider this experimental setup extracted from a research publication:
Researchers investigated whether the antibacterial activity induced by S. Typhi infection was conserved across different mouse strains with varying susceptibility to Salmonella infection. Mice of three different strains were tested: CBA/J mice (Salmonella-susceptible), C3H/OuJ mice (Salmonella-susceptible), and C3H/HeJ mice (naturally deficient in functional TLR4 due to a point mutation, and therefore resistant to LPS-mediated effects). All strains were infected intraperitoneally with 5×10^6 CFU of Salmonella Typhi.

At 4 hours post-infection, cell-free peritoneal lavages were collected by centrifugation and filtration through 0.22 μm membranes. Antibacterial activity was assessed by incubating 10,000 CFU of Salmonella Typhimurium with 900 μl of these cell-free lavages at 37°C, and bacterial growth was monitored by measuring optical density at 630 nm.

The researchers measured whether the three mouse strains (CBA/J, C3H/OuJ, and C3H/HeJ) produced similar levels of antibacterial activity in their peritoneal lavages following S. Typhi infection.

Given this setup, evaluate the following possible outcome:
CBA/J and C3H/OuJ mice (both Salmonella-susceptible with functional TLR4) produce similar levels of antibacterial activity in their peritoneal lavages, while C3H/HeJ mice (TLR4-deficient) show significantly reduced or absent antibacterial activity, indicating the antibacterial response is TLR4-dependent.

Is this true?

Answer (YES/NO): NO